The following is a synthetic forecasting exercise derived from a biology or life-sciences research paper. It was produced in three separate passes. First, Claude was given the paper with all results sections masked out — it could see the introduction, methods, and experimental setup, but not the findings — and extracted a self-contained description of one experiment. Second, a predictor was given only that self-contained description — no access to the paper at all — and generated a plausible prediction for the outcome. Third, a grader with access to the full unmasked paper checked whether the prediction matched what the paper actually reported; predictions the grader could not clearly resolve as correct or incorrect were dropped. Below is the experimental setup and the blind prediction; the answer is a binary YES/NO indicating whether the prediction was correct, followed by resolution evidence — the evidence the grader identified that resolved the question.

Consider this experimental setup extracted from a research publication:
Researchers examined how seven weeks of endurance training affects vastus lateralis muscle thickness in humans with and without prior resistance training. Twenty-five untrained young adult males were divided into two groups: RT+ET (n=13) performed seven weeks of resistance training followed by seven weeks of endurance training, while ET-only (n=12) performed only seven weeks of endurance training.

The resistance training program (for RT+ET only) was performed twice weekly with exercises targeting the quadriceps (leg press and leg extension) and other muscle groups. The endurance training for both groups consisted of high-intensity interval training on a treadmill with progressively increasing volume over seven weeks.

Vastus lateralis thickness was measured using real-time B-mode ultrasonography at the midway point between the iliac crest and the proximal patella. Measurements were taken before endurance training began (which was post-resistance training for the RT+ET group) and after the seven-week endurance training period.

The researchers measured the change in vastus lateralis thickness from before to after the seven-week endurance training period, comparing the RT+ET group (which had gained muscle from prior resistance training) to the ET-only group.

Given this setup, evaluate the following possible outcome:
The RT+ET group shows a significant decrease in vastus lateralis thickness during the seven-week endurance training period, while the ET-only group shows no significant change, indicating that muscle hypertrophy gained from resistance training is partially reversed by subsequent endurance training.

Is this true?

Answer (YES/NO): YES